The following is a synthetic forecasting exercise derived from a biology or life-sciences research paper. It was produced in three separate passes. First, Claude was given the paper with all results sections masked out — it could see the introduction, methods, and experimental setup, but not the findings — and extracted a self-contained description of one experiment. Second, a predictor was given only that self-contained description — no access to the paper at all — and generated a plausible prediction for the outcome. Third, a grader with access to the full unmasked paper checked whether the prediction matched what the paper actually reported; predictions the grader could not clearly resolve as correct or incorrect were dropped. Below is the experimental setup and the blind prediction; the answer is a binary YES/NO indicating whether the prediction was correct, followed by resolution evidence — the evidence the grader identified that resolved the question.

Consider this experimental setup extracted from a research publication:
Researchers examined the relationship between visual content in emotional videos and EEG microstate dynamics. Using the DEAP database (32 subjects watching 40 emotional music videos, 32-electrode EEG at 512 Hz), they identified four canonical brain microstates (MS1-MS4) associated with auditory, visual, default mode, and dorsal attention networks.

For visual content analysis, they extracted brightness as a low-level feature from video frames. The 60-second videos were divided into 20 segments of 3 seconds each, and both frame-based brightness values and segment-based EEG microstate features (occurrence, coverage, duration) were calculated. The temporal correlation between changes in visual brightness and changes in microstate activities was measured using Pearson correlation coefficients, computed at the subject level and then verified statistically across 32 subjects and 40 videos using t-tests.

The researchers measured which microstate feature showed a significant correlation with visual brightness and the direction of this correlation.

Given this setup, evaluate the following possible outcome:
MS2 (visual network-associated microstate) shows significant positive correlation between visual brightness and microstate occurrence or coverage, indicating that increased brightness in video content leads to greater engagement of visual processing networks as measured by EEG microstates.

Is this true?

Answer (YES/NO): NO